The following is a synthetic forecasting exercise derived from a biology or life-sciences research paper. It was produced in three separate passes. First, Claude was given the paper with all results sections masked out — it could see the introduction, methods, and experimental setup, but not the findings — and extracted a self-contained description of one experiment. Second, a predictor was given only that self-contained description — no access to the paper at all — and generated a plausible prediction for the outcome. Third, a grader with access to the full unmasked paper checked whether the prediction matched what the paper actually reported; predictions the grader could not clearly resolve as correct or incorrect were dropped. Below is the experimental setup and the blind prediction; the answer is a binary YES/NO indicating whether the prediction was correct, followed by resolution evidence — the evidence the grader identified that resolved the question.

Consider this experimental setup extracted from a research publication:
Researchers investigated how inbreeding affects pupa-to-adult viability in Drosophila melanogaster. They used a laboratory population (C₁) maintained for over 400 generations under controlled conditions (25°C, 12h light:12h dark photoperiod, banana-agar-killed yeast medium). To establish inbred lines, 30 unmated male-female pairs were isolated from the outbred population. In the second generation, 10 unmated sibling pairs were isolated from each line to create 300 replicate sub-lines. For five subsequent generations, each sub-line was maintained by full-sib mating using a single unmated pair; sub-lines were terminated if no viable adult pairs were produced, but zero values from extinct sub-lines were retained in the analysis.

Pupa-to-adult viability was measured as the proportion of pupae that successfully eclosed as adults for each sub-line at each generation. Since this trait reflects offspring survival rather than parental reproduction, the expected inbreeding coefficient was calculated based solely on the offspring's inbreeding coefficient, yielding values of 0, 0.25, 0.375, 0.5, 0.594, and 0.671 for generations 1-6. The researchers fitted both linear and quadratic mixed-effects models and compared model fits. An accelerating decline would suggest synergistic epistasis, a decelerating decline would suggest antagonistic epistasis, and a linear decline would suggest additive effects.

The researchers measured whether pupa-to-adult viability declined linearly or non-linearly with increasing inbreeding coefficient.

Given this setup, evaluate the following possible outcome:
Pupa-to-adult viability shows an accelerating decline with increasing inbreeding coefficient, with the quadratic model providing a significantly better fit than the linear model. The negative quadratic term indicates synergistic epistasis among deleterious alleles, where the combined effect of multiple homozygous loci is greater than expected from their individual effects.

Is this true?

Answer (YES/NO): NO